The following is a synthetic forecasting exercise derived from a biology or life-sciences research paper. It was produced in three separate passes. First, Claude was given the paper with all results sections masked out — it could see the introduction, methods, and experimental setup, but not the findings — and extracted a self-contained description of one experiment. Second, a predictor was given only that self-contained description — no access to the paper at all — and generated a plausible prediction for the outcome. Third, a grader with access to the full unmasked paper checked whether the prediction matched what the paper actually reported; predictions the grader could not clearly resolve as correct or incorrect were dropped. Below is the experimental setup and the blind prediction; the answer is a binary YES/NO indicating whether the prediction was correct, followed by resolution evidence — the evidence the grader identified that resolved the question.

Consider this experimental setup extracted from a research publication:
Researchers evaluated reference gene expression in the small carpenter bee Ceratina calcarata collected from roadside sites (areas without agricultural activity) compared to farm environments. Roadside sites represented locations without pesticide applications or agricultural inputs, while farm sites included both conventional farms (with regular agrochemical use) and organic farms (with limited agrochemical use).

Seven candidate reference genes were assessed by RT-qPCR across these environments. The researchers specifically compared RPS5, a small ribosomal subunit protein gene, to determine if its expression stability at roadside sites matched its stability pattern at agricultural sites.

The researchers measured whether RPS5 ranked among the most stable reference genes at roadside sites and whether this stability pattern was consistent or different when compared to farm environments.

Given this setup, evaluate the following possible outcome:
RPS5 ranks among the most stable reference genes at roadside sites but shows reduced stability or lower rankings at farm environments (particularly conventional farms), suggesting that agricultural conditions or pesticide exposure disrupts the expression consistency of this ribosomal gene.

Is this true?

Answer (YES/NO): YES